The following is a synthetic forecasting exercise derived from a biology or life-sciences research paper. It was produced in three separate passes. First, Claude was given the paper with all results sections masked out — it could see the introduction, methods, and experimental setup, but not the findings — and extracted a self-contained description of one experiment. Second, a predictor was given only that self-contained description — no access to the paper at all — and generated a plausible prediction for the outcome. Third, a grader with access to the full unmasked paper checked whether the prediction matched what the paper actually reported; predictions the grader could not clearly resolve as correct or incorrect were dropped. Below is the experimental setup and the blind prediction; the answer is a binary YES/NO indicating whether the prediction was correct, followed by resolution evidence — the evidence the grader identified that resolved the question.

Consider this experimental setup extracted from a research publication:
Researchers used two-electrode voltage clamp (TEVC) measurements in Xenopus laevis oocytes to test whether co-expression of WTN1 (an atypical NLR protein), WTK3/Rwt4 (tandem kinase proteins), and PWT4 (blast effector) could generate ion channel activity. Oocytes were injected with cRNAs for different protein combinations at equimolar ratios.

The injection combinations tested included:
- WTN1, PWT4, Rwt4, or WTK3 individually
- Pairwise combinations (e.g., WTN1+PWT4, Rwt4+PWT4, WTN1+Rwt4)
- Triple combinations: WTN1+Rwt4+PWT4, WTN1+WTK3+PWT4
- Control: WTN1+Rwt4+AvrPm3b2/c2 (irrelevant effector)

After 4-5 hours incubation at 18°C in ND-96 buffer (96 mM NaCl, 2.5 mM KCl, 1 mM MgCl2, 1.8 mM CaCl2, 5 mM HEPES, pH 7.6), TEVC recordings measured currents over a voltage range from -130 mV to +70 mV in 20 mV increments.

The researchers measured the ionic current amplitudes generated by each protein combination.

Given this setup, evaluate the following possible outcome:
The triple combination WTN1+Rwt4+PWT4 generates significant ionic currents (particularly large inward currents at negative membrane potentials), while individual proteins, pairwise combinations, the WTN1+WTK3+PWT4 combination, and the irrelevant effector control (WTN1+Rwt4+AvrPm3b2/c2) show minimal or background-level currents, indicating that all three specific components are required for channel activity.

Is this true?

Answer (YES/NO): NO